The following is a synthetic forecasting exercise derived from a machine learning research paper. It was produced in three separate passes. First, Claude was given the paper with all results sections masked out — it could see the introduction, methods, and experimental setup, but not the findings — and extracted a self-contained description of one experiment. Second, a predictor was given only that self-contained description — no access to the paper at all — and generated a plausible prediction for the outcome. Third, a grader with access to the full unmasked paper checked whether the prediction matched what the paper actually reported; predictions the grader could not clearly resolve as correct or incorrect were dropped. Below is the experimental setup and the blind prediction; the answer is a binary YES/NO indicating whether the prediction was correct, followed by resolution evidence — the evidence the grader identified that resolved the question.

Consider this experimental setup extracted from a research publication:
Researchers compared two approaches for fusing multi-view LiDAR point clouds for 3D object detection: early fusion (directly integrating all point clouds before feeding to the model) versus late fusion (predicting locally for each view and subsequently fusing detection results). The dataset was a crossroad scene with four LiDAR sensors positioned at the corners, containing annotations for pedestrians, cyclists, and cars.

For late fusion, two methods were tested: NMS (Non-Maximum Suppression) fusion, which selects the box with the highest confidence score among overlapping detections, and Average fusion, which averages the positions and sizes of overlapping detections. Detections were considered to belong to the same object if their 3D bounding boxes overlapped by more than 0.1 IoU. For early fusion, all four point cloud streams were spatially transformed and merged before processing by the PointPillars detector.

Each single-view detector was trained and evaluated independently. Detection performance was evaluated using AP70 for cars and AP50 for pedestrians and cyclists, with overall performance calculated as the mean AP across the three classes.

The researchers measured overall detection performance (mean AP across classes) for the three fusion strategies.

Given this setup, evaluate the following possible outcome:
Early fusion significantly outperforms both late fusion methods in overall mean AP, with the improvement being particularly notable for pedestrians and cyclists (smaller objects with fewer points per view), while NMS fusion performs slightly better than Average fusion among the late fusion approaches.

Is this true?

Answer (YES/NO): NO